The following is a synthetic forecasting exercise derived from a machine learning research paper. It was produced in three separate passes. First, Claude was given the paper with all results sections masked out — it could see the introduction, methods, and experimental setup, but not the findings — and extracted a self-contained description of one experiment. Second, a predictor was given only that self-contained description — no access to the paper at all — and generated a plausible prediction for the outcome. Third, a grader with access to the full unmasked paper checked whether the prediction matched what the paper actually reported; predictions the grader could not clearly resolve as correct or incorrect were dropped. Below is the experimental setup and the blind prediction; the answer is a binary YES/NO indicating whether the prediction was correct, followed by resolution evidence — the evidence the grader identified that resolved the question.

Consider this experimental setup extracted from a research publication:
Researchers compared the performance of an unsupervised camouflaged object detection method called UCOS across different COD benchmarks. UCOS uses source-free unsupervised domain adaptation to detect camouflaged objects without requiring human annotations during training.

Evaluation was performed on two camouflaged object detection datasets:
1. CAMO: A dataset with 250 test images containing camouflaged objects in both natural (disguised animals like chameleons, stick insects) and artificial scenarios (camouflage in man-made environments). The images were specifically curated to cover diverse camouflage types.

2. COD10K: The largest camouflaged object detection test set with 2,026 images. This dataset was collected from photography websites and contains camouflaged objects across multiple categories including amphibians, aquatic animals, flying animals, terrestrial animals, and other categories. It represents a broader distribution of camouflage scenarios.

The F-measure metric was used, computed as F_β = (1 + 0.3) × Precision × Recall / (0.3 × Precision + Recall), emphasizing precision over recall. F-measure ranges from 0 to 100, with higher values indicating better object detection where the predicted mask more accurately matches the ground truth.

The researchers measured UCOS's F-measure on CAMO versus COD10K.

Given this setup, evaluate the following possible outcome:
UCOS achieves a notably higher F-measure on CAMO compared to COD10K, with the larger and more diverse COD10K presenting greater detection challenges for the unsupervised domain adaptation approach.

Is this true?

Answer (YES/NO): YES